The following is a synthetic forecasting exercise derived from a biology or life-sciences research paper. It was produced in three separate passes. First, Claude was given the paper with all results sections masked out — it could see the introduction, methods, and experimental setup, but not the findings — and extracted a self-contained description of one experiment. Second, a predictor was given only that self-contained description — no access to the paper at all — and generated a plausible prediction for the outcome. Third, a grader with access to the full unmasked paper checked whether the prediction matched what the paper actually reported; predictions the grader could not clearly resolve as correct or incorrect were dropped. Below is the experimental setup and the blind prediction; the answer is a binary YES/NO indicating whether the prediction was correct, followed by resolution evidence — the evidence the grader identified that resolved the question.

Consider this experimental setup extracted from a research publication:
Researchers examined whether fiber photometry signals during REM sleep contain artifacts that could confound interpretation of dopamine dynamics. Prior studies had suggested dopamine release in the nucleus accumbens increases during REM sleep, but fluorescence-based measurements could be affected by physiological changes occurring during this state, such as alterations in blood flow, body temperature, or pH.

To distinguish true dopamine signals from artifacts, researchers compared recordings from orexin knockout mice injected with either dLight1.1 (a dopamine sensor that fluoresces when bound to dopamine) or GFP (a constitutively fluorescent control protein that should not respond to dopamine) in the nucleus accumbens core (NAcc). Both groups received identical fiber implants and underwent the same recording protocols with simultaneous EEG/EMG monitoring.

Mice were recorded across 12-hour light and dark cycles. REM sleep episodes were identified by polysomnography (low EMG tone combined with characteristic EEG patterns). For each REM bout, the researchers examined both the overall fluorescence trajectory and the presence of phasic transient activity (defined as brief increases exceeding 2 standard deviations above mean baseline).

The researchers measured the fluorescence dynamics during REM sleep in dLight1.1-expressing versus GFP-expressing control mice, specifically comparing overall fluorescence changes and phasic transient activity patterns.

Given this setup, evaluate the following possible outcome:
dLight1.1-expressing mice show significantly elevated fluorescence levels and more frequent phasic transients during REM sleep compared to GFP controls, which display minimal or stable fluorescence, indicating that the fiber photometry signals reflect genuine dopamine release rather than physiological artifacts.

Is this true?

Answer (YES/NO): NO